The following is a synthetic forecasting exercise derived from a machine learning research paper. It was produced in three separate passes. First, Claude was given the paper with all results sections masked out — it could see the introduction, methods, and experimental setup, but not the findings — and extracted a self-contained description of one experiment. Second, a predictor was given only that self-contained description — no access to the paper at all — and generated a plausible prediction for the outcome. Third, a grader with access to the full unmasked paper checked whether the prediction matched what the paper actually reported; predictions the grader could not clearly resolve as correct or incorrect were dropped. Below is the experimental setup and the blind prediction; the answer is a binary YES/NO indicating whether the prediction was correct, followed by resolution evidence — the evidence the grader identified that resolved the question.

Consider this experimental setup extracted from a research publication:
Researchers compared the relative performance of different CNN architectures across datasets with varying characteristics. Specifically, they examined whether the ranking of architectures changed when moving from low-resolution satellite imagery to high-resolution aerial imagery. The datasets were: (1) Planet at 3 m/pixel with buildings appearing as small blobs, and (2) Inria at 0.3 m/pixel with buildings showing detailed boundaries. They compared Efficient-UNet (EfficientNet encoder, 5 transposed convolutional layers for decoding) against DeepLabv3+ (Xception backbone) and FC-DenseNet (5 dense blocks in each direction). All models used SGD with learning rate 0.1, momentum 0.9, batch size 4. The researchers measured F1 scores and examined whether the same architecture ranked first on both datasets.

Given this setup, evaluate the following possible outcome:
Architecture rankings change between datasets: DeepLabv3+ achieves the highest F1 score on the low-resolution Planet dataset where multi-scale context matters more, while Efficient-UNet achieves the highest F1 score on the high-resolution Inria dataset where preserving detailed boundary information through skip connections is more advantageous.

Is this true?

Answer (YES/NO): NO